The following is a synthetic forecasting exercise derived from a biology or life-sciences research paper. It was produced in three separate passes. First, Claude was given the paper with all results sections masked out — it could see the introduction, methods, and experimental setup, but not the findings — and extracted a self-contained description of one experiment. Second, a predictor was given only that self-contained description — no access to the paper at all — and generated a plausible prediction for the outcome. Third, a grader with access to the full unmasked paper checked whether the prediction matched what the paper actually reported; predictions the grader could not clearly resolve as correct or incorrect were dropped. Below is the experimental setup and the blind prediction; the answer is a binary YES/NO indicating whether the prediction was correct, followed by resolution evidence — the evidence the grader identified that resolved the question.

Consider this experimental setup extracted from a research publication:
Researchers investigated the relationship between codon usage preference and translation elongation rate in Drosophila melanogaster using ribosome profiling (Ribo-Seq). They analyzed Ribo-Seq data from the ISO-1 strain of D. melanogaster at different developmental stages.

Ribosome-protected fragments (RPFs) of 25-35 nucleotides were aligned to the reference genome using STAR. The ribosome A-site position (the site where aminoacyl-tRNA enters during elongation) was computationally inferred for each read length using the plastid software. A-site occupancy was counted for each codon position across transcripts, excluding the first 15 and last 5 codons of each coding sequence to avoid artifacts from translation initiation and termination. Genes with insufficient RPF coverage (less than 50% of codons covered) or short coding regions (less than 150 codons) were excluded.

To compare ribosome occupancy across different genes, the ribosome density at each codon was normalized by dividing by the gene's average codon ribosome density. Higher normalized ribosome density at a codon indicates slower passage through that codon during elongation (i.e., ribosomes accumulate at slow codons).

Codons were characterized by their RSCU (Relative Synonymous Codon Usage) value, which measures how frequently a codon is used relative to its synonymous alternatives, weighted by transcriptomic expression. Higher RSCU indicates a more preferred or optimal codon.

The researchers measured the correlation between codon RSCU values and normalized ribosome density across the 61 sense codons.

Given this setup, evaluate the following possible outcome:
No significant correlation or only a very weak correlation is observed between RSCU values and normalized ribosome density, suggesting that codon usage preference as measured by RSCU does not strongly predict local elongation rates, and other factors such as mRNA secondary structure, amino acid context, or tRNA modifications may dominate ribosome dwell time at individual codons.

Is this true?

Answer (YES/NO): NO